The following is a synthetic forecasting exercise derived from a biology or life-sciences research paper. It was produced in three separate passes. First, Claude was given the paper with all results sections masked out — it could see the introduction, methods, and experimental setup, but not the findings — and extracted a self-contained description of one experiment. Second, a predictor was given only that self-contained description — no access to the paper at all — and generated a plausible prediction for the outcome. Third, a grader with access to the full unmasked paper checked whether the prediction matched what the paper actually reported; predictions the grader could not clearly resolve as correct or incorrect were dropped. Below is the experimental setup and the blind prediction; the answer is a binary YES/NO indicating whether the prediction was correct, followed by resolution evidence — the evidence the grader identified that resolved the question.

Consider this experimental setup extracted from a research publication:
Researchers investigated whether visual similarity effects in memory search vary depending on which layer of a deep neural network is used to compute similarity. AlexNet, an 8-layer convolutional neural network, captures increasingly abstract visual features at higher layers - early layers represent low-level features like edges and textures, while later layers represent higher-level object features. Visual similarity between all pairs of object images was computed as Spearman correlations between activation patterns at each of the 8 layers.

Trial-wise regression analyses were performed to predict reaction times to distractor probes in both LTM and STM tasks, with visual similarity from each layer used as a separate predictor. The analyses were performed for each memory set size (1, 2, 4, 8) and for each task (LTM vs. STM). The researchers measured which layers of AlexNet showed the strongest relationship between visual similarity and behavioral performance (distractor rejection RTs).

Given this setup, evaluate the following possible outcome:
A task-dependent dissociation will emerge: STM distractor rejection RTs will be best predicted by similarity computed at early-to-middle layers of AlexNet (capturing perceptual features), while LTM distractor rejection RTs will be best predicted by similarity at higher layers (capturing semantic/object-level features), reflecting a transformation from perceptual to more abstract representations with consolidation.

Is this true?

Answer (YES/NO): NO